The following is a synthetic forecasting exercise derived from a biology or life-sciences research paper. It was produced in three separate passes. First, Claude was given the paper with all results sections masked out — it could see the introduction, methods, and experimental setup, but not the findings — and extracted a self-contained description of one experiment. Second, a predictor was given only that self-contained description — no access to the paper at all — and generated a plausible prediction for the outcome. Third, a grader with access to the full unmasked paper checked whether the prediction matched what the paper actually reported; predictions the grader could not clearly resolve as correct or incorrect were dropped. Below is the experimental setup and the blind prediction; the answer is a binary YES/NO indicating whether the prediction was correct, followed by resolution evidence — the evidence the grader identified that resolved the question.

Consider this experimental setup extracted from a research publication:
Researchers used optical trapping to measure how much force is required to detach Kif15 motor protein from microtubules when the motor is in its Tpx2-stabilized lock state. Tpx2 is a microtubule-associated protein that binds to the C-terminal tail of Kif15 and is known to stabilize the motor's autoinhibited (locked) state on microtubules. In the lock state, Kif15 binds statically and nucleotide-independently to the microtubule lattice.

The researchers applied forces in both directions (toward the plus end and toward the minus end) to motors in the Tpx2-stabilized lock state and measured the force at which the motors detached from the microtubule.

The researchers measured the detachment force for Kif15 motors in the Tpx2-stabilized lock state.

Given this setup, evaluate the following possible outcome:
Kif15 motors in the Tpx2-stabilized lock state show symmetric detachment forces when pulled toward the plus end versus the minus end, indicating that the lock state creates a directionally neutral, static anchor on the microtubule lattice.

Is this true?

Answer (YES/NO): YES